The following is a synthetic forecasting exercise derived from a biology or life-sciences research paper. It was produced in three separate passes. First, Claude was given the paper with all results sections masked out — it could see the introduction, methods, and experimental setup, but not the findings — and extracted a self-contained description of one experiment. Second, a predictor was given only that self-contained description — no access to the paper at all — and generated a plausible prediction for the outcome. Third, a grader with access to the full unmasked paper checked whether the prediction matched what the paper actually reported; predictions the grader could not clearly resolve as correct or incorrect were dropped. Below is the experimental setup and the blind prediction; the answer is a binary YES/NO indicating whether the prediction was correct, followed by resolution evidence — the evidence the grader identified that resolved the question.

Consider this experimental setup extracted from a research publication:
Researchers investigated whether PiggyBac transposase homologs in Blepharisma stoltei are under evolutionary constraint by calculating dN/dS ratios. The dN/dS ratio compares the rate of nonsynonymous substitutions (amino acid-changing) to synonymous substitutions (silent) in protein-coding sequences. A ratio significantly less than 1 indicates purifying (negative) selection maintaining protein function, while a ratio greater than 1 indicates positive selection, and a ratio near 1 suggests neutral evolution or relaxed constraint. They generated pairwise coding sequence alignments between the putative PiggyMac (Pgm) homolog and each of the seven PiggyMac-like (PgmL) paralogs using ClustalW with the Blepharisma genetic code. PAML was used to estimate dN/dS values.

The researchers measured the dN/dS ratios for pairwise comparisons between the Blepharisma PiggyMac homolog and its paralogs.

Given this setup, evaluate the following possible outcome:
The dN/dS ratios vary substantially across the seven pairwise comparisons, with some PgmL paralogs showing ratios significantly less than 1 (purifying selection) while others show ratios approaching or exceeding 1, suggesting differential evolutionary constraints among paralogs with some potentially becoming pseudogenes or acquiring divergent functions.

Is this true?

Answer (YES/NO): NO